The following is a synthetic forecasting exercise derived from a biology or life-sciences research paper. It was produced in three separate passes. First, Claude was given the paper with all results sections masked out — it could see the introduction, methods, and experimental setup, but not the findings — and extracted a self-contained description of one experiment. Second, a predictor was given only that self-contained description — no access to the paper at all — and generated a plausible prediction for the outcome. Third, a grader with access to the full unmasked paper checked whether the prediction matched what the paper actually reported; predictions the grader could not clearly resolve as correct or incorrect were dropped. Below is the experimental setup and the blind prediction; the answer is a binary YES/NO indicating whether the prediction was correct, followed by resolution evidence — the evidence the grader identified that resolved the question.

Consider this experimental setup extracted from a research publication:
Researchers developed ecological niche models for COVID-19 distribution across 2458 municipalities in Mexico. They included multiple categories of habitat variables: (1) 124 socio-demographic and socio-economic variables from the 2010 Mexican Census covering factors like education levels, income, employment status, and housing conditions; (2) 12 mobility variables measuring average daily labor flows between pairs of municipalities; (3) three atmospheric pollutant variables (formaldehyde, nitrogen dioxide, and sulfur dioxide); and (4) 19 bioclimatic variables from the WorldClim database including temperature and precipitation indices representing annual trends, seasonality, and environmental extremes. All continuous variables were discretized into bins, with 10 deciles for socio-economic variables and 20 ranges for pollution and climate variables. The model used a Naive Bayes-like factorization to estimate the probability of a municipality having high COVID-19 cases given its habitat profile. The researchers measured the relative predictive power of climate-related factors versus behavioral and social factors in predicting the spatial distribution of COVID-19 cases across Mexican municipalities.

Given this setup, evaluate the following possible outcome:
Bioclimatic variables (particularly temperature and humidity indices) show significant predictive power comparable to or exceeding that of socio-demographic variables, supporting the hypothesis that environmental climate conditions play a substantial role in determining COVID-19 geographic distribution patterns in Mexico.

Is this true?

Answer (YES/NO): NO